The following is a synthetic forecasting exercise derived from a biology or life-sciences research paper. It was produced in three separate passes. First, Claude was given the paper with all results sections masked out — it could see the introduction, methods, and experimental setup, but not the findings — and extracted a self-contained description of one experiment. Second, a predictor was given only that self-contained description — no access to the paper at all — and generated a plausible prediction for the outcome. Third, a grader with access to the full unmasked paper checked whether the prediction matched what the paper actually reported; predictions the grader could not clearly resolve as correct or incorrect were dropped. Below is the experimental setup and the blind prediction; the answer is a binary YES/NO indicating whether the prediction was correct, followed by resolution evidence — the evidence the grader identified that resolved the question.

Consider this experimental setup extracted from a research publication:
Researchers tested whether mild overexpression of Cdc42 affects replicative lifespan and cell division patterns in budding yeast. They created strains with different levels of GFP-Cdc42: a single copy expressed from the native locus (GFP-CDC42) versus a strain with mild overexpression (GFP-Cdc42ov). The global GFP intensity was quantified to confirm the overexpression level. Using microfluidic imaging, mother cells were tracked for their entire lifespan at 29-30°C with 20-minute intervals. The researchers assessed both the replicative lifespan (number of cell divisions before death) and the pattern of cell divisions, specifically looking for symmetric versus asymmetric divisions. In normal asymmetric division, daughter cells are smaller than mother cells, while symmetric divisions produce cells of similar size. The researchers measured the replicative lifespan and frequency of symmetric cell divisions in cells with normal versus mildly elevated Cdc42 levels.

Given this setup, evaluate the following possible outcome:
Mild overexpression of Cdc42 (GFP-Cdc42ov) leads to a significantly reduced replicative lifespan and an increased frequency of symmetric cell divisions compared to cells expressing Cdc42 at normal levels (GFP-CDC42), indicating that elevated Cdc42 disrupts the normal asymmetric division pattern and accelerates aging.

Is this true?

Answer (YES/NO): YES